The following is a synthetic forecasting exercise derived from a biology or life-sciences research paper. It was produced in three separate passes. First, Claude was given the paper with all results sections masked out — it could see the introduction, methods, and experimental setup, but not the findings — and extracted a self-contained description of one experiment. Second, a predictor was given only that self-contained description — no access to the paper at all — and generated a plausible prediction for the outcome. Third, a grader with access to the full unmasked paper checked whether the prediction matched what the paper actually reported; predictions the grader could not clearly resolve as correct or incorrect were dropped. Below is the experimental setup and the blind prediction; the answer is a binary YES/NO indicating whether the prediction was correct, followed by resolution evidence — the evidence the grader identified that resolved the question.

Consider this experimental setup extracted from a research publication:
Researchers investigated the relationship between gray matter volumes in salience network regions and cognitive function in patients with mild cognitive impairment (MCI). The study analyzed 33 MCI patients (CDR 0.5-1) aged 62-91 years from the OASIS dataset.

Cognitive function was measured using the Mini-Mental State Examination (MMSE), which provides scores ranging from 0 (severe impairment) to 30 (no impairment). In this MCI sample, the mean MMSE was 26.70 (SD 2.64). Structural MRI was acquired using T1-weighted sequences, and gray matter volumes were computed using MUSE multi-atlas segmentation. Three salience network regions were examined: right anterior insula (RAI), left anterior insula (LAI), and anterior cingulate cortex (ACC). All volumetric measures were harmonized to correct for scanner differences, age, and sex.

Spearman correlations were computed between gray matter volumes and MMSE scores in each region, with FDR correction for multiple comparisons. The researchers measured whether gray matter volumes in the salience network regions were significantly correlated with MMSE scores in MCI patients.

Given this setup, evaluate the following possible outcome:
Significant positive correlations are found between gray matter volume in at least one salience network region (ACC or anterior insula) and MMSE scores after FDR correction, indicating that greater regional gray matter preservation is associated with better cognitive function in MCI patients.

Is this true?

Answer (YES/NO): YES